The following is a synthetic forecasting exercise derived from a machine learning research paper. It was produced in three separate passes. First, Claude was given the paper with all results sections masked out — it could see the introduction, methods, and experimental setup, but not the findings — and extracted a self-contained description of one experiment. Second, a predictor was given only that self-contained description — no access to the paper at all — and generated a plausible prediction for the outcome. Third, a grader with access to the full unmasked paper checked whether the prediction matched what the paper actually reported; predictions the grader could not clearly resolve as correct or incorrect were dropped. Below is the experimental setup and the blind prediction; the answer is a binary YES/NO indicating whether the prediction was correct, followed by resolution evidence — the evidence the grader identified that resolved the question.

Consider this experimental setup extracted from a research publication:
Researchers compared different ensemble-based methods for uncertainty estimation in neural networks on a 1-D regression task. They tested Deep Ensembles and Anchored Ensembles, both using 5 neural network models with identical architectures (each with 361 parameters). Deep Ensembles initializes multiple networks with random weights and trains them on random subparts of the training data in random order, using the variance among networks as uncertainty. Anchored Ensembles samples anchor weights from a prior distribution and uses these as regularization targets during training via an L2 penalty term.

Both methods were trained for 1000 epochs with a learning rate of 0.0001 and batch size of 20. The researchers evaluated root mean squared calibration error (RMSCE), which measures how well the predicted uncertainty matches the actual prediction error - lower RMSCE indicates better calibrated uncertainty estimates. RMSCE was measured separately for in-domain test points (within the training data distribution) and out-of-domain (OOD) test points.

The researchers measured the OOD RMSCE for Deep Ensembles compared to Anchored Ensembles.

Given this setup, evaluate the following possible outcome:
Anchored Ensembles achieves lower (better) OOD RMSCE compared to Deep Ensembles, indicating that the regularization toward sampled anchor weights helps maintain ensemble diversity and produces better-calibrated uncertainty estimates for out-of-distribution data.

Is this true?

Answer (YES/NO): YES